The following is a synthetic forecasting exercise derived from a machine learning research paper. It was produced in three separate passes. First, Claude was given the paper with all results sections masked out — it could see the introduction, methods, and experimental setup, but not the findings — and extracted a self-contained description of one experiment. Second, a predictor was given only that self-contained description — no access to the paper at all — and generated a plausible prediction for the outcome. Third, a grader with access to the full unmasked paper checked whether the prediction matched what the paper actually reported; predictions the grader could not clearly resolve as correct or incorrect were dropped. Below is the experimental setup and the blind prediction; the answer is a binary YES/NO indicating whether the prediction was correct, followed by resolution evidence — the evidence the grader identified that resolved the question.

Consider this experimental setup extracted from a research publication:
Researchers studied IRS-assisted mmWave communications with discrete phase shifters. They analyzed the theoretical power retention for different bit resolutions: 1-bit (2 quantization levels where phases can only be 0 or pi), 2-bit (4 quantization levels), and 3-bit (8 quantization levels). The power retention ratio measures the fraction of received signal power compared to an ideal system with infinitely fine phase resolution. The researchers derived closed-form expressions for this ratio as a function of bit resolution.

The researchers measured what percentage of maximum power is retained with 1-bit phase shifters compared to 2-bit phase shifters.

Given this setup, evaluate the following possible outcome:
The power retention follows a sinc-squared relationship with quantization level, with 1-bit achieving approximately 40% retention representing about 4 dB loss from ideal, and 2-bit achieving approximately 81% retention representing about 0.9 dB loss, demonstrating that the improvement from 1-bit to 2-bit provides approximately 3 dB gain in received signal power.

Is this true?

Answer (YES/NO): YES